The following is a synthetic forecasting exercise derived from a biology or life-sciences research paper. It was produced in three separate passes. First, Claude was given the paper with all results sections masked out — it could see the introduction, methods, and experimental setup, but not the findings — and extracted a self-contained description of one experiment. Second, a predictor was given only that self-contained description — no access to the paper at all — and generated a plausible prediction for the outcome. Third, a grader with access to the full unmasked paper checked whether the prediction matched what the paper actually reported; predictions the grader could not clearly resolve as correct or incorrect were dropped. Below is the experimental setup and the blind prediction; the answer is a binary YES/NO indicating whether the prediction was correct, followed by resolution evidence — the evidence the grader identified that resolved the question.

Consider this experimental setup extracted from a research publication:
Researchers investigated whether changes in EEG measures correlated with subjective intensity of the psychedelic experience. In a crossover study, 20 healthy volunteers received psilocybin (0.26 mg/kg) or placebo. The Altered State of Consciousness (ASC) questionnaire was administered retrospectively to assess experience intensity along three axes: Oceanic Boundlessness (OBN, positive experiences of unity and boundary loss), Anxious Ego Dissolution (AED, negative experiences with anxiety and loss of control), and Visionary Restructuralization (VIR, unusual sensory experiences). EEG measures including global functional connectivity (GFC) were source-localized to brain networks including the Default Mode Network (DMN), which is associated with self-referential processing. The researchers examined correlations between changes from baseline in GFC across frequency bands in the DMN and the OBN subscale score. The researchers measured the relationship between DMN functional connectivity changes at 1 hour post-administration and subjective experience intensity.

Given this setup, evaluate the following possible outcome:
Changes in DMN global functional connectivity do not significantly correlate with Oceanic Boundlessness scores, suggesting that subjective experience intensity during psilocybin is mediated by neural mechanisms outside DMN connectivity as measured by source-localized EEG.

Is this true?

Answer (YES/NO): NO